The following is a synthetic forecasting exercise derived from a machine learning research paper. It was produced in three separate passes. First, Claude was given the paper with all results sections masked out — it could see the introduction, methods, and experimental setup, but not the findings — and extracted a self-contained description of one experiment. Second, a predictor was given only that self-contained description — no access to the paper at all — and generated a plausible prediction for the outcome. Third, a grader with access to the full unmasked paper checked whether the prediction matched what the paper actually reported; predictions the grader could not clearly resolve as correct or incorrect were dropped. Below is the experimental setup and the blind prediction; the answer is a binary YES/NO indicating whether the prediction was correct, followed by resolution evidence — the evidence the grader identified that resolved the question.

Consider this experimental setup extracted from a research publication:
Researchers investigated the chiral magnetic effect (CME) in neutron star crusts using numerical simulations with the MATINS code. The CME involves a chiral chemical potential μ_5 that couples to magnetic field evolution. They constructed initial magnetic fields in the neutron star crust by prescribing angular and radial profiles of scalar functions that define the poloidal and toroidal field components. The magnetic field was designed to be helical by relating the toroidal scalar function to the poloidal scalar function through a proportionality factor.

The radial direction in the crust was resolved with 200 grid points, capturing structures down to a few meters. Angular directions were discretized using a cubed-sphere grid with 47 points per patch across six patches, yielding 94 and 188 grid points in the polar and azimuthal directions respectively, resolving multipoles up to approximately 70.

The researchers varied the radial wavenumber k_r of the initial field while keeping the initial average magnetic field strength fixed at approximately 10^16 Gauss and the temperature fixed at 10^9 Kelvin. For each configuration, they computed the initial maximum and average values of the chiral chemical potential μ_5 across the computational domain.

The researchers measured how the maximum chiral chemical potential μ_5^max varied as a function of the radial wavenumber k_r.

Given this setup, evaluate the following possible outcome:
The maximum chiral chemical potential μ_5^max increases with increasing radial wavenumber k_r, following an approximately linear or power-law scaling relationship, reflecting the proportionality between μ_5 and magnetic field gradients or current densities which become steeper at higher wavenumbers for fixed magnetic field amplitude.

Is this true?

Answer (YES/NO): NO